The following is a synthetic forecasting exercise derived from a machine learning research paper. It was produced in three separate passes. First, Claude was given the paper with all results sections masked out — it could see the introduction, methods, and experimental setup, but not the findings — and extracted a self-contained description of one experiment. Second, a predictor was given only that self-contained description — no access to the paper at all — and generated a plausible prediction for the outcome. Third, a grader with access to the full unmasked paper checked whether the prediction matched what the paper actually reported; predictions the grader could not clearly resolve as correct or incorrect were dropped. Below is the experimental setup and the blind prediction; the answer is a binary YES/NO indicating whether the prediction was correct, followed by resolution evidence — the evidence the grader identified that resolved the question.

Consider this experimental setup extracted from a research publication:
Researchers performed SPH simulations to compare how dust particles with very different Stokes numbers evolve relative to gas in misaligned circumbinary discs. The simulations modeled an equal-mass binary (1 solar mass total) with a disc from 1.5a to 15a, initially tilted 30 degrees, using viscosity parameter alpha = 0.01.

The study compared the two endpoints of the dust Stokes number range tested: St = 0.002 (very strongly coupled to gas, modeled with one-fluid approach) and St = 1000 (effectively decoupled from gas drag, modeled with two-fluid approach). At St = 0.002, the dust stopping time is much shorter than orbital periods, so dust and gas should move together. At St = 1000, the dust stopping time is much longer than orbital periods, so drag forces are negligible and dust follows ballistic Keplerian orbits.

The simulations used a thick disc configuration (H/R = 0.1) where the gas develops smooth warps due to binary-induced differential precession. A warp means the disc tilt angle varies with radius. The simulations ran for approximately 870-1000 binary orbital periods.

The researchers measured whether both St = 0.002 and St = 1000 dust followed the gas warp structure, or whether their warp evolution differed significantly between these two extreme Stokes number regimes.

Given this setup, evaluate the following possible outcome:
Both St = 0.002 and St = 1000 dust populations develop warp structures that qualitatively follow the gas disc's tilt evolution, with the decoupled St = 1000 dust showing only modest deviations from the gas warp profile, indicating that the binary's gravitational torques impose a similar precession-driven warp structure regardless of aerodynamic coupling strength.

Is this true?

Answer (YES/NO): NO